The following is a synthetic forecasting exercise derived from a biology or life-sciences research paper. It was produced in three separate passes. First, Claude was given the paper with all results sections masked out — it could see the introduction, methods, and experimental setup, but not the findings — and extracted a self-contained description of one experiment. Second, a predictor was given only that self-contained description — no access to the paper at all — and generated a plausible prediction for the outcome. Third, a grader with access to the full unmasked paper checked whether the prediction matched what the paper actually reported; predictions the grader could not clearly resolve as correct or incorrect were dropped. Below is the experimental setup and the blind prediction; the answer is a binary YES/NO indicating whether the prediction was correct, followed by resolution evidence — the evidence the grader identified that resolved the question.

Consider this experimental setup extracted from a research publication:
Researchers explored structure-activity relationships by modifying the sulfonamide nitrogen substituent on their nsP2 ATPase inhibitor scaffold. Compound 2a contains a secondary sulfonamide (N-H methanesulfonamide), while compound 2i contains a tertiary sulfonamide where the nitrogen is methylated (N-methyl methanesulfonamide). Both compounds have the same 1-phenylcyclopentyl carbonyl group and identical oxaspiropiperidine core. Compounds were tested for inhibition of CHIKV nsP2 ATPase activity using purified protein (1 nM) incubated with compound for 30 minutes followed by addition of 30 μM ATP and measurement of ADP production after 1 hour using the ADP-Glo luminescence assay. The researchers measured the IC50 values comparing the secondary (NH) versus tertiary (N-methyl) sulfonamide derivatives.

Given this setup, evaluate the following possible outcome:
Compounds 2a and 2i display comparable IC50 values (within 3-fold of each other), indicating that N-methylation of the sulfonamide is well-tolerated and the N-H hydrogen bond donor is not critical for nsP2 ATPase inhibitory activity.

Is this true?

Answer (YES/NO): YES